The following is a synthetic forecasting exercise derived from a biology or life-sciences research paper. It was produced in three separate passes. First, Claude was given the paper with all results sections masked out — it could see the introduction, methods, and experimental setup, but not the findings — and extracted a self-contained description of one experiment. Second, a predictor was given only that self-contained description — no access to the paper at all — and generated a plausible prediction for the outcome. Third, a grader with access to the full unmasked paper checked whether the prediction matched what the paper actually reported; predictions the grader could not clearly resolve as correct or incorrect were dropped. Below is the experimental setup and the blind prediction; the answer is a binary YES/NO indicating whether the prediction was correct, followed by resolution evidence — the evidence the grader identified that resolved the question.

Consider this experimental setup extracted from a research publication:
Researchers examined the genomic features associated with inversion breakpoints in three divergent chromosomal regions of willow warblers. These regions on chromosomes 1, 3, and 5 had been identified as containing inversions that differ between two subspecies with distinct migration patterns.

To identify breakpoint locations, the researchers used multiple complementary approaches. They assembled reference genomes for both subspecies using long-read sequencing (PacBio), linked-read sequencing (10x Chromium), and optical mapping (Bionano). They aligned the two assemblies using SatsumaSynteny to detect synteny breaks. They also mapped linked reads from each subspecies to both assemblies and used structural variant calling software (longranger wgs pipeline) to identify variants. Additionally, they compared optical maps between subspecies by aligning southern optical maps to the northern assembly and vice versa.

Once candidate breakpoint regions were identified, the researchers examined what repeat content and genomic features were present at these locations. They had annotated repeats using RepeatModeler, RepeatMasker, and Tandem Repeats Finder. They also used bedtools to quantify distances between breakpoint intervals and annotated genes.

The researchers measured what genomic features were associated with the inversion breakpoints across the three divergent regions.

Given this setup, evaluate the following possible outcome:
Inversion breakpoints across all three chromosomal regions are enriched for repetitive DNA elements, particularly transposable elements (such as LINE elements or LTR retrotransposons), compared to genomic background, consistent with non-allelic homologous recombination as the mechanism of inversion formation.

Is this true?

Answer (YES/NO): NO